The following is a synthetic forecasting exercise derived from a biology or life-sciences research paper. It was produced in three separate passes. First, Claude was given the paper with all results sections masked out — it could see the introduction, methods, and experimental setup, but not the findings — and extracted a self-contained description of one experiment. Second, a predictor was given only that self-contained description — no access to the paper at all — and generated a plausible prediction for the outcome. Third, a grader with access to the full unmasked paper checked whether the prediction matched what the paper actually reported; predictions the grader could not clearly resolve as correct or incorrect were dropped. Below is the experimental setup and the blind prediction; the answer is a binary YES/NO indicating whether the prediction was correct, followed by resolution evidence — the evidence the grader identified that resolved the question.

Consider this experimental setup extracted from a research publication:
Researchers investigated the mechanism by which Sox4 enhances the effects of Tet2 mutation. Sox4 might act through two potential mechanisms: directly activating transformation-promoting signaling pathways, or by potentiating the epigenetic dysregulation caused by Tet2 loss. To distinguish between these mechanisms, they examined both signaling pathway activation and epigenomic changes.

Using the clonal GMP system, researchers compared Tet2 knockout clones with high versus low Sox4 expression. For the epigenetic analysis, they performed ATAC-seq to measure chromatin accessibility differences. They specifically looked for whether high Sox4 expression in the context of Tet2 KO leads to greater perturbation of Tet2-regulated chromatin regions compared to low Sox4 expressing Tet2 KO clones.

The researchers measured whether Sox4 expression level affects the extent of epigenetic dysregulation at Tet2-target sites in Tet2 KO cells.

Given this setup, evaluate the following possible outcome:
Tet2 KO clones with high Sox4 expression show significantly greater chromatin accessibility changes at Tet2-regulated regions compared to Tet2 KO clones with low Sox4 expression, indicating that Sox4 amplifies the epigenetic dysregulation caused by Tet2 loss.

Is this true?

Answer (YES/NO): YES